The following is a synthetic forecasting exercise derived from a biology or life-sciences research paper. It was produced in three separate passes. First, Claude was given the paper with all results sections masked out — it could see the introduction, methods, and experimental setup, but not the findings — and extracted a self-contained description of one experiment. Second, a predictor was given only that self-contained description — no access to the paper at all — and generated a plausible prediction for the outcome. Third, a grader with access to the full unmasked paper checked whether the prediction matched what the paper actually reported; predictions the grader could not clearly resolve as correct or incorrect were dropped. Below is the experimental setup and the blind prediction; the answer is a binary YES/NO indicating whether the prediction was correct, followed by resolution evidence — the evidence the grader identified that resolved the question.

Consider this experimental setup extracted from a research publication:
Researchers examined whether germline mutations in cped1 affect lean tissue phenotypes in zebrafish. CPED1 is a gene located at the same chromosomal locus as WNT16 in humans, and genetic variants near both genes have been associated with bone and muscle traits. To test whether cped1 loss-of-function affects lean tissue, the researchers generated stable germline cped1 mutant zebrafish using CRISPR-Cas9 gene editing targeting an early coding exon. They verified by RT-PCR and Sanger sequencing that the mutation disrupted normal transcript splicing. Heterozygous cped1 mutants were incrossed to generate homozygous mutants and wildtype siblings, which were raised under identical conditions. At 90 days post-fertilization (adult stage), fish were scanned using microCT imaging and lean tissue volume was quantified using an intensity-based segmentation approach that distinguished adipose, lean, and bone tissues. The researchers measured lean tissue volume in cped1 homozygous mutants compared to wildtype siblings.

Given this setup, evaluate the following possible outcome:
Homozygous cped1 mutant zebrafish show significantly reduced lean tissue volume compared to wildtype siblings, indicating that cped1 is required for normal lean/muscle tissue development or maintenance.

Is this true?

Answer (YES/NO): NO